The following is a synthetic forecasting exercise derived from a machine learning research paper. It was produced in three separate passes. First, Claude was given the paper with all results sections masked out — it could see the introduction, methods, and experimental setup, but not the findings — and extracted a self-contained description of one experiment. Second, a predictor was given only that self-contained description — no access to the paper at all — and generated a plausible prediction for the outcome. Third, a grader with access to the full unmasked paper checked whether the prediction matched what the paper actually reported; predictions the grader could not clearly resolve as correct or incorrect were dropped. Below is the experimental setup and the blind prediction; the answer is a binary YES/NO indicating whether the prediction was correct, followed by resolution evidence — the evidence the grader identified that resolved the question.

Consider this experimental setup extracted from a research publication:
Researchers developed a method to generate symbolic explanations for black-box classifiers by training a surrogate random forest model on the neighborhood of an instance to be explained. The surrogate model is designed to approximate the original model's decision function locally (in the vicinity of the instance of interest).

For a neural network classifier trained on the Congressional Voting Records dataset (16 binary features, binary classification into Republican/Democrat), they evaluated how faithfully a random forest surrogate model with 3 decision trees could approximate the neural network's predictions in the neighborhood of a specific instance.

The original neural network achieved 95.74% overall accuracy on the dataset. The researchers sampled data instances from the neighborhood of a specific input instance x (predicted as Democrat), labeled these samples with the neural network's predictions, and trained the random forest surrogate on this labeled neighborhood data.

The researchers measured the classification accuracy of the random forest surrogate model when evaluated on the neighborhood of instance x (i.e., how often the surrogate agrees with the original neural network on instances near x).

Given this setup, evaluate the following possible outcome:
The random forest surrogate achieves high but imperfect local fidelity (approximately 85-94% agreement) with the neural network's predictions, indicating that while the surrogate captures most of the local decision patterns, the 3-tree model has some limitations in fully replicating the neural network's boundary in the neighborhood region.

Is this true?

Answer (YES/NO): YES